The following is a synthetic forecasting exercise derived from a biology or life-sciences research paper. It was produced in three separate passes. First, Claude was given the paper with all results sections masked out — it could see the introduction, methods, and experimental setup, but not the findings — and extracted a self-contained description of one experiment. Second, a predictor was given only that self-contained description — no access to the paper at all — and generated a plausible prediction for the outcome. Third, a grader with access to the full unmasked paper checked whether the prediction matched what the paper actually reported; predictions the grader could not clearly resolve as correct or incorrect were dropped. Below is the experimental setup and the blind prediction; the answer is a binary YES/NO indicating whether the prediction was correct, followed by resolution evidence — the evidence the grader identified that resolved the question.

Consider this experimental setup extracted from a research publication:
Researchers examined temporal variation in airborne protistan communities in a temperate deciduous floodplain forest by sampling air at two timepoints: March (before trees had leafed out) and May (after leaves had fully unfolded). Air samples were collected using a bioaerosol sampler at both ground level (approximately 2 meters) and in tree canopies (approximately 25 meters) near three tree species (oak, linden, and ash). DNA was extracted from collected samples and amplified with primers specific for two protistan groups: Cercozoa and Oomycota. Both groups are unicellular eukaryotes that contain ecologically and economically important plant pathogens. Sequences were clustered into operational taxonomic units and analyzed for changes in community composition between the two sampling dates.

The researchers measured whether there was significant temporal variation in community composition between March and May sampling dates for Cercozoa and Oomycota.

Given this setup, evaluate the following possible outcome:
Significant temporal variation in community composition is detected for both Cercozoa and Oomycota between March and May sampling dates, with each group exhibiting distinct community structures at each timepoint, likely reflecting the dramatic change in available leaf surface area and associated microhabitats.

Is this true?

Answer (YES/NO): NO